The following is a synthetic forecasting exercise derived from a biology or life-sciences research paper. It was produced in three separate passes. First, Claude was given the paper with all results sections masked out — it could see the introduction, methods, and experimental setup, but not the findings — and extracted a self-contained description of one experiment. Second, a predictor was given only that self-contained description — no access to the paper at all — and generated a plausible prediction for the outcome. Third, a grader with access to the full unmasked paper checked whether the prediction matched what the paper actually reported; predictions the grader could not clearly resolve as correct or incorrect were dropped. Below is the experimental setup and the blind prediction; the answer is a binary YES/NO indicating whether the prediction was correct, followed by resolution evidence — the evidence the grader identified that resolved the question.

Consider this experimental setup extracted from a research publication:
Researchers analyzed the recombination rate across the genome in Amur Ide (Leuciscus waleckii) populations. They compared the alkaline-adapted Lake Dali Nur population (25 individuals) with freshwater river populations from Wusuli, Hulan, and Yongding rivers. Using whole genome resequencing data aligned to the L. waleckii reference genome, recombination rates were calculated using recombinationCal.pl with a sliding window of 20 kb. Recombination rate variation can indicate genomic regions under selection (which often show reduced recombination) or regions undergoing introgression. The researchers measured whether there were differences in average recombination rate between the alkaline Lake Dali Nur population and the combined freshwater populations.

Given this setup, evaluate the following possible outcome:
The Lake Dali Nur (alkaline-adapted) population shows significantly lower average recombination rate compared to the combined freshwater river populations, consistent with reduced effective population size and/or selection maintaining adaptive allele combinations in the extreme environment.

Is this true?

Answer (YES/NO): YES